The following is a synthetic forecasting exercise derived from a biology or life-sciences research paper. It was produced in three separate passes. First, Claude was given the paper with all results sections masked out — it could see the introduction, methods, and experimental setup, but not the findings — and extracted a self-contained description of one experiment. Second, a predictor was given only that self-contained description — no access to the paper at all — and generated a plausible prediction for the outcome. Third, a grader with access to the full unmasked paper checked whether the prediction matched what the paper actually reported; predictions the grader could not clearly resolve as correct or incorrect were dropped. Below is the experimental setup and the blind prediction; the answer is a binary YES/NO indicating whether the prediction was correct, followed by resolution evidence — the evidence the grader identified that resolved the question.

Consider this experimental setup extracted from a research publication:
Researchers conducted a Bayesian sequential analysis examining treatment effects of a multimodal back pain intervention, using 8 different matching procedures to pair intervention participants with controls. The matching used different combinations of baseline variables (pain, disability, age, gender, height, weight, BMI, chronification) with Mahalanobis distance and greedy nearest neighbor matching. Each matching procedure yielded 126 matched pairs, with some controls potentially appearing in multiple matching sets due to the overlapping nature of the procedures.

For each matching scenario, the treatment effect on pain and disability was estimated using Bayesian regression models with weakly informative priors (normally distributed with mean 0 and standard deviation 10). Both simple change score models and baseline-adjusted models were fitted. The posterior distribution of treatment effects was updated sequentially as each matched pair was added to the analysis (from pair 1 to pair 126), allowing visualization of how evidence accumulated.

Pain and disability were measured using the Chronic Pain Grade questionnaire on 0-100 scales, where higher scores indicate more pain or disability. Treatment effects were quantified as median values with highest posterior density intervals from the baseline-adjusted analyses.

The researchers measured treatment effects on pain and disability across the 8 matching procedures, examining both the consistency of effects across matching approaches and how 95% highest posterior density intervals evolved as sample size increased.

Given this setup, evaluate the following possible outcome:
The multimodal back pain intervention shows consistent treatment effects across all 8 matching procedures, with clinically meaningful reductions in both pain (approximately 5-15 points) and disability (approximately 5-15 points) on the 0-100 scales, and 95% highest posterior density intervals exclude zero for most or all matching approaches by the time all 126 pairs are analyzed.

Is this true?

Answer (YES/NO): NO